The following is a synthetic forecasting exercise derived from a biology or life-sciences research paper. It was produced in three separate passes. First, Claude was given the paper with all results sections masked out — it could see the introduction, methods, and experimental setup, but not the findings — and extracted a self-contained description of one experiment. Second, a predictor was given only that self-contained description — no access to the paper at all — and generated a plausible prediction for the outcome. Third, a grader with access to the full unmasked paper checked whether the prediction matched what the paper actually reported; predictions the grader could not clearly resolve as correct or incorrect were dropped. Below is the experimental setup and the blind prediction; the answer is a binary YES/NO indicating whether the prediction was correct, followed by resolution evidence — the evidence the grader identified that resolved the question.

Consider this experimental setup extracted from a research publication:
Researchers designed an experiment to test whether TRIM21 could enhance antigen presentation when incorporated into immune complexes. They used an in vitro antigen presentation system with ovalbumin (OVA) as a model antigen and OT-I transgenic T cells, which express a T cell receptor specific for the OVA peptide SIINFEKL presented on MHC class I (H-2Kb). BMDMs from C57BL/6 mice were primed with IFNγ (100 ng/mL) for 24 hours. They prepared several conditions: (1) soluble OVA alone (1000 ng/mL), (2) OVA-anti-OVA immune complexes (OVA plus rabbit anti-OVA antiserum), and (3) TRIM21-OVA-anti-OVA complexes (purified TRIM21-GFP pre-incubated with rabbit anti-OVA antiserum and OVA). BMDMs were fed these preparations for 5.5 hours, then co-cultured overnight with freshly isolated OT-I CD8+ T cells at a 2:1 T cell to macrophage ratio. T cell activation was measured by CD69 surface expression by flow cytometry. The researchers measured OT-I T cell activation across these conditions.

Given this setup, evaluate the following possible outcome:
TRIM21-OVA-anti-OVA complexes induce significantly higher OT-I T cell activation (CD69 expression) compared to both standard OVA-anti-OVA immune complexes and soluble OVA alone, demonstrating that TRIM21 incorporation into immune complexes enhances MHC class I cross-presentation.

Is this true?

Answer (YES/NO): NO